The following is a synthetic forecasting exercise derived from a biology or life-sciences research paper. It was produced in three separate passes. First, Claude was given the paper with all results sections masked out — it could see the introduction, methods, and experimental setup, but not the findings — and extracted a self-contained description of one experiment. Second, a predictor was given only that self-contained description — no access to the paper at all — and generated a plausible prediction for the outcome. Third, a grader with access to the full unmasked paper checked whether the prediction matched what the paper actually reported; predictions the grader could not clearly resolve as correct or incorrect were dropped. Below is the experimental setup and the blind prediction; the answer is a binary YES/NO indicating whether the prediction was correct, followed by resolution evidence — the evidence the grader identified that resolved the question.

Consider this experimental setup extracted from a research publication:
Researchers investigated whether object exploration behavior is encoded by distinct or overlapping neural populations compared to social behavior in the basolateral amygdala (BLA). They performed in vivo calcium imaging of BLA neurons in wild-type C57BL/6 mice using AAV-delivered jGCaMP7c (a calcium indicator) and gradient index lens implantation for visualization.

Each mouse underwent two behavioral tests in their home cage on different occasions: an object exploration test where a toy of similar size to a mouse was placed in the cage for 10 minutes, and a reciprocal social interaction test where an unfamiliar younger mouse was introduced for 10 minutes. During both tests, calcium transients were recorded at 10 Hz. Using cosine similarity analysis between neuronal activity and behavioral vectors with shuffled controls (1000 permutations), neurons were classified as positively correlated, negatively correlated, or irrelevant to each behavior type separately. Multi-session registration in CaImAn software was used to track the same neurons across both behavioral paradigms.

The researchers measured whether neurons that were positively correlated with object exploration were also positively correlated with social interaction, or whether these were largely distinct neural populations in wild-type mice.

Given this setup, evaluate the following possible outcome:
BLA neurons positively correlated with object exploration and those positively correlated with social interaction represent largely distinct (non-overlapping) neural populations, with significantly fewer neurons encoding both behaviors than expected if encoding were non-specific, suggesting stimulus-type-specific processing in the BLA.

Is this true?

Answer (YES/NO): YES